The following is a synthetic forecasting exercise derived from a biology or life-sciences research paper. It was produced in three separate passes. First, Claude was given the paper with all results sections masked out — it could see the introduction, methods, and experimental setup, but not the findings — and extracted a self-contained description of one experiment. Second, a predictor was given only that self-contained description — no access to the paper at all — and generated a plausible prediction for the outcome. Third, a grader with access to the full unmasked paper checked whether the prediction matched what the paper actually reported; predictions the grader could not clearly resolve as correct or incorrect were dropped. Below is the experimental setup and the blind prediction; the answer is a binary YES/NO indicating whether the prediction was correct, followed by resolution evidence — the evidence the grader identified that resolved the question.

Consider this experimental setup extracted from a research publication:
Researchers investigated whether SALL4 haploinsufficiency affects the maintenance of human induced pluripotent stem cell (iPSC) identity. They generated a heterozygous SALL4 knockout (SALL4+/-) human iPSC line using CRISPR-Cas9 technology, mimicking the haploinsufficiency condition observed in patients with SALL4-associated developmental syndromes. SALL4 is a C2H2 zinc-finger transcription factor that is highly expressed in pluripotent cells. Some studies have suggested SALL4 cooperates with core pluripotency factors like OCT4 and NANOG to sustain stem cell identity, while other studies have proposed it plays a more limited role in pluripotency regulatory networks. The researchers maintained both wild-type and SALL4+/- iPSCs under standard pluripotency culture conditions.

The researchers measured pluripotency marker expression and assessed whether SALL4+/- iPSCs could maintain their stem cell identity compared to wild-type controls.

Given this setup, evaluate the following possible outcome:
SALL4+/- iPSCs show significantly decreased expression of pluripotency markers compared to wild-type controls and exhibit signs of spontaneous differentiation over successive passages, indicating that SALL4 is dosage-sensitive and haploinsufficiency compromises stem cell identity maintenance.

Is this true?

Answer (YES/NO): NO